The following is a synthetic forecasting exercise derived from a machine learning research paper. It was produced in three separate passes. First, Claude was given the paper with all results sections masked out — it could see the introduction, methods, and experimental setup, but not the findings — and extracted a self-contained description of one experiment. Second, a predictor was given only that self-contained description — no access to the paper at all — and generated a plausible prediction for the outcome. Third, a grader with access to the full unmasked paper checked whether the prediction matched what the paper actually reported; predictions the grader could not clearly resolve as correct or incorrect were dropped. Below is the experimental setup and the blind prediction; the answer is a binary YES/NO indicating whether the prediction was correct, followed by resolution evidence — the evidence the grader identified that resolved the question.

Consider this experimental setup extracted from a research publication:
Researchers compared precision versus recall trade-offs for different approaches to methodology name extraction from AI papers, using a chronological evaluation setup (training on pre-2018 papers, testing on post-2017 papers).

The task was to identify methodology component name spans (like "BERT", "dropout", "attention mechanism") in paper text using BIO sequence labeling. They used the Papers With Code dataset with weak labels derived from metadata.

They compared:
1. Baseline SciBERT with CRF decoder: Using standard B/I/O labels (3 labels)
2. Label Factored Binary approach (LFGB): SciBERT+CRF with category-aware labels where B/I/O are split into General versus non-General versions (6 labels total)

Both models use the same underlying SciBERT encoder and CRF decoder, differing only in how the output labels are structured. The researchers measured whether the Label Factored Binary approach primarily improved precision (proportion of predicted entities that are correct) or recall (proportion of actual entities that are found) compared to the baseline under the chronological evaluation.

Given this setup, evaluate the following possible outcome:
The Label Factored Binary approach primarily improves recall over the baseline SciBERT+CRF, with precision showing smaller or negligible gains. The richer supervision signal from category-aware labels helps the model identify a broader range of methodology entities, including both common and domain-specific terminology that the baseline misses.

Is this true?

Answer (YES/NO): YES